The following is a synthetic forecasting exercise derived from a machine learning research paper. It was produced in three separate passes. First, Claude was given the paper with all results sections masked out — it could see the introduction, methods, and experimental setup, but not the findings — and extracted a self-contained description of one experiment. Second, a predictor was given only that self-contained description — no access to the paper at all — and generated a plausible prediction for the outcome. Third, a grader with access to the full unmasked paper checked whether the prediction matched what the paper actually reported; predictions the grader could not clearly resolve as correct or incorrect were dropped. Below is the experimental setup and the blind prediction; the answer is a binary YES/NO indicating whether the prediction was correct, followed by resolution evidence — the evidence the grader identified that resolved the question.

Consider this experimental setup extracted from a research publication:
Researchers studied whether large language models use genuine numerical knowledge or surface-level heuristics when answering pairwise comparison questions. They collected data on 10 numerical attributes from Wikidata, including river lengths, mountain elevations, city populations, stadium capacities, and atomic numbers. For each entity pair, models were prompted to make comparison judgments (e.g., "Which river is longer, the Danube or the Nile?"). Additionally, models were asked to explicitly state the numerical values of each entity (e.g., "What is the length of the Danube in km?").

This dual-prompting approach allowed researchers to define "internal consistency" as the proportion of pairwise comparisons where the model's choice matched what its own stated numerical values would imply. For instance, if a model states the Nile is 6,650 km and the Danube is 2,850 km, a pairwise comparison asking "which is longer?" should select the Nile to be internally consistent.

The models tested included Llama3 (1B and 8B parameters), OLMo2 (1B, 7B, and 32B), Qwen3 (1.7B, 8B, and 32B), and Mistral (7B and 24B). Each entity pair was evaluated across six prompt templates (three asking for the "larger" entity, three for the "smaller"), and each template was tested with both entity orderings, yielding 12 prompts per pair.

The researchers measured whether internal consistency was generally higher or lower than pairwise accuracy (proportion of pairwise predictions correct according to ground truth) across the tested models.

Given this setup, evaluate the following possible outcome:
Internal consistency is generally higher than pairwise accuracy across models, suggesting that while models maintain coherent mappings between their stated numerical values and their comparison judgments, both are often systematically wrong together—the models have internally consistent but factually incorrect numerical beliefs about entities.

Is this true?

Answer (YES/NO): NO